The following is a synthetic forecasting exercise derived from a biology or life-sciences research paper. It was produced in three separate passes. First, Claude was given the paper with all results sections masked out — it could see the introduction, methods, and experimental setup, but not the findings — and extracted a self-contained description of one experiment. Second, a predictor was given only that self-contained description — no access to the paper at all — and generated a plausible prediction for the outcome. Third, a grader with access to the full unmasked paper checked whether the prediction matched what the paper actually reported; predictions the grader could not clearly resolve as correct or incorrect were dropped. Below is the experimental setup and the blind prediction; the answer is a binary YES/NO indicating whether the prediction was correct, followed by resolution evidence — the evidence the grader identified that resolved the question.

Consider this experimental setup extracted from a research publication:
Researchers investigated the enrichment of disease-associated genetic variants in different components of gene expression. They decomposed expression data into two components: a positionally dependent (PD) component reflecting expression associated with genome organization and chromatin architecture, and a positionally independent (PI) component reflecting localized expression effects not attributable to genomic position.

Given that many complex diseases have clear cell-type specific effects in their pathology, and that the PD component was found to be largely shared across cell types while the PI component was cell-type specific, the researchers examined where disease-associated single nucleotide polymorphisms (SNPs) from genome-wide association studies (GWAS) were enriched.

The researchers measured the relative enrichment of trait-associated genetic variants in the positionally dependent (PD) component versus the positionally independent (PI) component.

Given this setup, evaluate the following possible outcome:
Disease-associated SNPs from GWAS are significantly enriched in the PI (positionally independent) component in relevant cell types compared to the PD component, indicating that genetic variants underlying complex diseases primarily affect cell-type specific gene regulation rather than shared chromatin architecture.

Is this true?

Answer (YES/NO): NO